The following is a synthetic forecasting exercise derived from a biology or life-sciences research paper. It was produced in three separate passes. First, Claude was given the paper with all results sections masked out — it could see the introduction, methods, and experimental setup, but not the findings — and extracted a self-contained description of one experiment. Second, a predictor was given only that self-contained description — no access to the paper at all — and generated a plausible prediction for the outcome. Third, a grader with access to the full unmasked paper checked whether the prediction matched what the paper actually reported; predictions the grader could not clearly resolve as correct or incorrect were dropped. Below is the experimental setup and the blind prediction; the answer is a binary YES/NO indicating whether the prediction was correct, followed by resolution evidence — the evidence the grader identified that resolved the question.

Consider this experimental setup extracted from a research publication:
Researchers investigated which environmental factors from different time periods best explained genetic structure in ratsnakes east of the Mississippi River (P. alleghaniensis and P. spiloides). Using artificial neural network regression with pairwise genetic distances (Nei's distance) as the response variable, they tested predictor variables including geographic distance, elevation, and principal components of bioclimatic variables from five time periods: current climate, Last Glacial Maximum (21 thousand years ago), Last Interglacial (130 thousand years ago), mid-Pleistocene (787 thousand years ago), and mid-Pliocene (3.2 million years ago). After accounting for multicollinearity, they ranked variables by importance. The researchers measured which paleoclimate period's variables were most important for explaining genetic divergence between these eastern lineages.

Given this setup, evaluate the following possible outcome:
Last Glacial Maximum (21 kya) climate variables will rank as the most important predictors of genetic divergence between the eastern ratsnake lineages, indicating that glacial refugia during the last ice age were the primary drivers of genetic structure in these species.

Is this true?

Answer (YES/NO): YES